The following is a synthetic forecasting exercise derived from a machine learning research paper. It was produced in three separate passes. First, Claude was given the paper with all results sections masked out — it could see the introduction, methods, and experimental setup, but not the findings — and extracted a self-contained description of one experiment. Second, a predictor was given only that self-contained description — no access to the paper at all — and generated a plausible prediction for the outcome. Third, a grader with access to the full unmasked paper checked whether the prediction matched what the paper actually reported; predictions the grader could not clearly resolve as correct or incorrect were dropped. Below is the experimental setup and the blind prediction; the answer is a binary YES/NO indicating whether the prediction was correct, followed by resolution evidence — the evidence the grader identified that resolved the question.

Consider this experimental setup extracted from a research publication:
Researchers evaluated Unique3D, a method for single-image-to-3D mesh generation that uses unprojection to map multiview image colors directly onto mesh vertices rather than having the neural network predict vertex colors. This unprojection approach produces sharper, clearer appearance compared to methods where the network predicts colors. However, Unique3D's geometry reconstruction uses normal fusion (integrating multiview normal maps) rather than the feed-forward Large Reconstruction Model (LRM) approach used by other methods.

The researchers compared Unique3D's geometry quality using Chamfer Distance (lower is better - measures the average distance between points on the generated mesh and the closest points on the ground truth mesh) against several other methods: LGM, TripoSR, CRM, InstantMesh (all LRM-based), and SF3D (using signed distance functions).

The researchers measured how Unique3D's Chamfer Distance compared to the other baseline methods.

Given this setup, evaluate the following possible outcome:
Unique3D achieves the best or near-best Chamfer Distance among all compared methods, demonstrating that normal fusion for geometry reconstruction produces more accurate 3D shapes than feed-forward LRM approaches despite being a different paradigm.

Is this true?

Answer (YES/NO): NO